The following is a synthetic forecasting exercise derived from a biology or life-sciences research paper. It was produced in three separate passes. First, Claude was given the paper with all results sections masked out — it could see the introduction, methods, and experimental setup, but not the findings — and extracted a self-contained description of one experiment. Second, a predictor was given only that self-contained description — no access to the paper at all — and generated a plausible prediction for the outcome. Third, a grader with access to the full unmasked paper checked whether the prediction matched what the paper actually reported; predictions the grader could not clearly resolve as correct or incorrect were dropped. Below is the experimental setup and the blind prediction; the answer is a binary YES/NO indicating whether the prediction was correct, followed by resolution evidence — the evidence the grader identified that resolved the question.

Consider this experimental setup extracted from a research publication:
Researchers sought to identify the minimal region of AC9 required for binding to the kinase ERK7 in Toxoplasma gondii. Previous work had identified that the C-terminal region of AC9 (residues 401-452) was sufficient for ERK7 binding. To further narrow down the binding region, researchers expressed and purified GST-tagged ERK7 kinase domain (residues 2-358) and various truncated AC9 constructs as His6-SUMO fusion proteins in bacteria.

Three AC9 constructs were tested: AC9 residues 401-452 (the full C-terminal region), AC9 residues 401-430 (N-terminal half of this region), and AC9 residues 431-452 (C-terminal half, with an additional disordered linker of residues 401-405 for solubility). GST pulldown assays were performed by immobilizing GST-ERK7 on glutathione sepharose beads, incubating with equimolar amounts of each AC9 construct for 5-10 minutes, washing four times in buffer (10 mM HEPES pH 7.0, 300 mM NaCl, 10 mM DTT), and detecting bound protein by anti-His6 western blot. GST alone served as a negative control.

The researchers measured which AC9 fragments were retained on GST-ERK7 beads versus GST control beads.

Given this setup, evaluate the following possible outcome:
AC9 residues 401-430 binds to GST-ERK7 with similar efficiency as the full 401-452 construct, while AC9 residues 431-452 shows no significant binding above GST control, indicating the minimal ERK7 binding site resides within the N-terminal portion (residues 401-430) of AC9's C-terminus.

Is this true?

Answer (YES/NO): NO